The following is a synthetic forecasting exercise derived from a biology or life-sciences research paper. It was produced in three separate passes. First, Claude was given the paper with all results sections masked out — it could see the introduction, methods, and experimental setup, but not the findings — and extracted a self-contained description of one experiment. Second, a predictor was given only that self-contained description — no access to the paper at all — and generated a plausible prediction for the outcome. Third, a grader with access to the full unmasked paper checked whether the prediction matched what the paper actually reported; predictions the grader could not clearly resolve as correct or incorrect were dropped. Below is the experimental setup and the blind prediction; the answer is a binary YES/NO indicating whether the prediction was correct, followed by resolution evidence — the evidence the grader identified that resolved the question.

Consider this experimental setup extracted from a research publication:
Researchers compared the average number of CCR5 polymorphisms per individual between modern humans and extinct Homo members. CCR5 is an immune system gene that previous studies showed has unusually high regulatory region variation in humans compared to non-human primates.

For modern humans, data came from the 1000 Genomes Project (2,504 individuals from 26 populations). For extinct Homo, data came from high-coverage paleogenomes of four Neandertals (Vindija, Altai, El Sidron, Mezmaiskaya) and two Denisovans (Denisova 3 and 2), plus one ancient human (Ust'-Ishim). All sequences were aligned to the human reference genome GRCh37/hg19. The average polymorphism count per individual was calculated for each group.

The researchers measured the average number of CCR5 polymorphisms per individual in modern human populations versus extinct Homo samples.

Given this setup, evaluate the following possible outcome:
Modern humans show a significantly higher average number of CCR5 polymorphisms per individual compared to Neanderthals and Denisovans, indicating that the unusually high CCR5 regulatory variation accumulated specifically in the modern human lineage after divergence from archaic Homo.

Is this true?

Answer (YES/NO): NO